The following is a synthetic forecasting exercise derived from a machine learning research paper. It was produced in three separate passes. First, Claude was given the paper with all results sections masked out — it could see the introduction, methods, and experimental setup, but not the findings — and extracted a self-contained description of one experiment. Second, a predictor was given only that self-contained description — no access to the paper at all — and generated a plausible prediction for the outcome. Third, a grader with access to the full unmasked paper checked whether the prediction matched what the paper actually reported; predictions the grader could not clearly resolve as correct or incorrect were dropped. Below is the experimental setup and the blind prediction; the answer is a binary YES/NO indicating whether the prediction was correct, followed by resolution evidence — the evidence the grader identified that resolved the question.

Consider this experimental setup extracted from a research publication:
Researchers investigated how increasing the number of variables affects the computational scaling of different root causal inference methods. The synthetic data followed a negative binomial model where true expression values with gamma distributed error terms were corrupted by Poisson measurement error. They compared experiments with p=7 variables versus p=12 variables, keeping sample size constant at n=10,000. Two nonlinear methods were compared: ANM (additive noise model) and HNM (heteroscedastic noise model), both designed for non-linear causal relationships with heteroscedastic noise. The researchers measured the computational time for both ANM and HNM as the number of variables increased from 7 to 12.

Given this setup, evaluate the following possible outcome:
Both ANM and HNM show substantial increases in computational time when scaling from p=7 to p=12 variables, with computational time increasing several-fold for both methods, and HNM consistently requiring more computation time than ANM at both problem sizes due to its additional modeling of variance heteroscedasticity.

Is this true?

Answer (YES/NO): NO